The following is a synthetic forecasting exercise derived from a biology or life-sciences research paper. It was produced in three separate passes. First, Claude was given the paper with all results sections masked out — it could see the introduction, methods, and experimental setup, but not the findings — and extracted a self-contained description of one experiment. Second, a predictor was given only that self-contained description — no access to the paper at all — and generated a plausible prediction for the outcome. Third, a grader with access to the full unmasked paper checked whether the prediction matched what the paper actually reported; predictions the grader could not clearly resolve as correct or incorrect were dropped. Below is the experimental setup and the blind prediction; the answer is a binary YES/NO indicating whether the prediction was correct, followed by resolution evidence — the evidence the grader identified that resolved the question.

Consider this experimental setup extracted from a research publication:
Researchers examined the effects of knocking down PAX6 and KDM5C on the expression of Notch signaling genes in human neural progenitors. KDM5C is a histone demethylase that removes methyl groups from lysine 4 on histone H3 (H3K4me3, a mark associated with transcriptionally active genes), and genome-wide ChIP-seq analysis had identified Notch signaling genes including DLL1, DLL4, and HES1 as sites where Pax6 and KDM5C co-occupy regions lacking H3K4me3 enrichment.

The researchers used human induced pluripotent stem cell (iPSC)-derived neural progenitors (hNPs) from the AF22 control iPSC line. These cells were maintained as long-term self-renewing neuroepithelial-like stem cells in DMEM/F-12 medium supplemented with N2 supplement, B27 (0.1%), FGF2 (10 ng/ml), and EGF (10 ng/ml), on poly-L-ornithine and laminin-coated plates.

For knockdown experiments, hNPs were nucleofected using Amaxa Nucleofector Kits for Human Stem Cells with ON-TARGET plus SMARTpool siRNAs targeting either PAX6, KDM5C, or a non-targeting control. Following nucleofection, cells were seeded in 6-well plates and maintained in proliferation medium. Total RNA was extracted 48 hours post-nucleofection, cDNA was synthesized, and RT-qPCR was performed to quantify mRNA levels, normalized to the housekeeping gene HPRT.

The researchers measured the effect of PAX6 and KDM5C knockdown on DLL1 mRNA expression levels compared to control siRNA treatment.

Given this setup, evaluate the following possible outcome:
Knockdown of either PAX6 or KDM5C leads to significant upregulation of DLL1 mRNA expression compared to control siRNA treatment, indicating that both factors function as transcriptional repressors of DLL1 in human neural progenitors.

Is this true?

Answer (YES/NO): NO